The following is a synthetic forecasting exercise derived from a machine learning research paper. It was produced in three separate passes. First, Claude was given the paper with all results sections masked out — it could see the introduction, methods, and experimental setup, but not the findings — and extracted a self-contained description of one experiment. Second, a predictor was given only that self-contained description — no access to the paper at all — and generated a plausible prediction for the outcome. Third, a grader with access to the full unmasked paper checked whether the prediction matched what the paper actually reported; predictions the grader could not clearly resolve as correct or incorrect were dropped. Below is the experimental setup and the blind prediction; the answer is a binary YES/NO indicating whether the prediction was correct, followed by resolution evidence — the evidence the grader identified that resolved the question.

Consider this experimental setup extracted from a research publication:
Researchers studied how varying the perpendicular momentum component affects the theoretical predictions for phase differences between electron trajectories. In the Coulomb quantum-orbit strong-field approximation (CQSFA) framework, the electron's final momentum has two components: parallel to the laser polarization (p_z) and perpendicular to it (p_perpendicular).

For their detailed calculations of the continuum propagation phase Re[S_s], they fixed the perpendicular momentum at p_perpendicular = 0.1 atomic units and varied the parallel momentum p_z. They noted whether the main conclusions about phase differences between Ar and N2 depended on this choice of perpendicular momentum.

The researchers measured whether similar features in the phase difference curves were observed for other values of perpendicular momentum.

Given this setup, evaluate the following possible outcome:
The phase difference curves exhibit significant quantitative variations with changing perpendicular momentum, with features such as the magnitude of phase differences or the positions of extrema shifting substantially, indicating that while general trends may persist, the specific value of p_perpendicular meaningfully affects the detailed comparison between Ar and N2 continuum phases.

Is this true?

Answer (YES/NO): NO